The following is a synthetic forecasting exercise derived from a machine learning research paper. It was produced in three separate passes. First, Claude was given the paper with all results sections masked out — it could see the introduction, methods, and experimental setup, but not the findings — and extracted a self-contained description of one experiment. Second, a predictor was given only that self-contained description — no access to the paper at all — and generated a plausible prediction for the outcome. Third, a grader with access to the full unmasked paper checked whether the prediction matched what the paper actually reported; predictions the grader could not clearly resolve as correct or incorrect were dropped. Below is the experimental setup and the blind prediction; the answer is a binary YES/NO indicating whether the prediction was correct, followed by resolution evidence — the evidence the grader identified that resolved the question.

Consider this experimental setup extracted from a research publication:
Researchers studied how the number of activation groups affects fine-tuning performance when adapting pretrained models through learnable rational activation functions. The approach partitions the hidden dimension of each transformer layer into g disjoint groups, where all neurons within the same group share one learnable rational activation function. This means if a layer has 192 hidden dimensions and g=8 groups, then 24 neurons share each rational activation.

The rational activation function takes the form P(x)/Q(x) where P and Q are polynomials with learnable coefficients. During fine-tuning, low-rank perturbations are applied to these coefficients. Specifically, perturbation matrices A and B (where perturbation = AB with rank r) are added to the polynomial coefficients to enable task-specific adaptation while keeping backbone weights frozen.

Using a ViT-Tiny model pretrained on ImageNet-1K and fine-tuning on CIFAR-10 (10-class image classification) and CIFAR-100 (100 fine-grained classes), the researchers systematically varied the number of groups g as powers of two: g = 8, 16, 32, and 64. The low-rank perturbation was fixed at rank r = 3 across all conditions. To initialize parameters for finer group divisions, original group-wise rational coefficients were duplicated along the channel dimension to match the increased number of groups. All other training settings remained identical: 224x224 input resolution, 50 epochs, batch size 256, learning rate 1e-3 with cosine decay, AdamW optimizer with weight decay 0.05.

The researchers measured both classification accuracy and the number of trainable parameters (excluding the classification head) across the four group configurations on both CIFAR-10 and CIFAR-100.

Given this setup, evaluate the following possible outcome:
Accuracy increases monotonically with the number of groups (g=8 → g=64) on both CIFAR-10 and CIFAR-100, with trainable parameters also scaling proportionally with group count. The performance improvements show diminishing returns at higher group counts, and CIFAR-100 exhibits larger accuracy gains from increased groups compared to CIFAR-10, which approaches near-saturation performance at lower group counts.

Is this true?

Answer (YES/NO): NO